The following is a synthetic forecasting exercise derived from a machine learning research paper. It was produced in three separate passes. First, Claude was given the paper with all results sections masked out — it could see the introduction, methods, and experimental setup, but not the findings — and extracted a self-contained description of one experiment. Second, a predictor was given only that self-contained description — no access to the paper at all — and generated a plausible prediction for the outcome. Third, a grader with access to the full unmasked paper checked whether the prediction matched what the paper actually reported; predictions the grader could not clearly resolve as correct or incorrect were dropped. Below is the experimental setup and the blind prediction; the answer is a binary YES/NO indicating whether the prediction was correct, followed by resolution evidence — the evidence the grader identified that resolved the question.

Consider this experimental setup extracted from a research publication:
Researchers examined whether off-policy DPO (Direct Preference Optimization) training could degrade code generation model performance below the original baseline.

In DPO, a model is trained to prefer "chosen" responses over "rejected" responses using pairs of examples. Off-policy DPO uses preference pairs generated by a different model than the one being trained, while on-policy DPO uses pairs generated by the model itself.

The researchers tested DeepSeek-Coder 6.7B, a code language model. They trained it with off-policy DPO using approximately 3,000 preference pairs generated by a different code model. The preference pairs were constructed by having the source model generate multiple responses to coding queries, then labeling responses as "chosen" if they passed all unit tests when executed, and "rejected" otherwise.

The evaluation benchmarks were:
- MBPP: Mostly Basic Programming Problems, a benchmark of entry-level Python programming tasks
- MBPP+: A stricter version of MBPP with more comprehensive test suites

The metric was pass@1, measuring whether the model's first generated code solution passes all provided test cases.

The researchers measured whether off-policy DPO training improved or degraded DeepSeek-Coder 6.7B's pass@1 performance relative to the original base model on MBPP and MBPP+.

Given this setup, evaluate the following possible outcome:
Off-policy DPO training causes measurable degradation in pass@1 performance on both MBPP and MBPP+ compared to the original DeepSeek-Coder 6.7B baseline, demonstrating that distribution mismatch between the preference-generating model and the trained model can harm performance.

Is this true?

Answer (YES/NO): YES